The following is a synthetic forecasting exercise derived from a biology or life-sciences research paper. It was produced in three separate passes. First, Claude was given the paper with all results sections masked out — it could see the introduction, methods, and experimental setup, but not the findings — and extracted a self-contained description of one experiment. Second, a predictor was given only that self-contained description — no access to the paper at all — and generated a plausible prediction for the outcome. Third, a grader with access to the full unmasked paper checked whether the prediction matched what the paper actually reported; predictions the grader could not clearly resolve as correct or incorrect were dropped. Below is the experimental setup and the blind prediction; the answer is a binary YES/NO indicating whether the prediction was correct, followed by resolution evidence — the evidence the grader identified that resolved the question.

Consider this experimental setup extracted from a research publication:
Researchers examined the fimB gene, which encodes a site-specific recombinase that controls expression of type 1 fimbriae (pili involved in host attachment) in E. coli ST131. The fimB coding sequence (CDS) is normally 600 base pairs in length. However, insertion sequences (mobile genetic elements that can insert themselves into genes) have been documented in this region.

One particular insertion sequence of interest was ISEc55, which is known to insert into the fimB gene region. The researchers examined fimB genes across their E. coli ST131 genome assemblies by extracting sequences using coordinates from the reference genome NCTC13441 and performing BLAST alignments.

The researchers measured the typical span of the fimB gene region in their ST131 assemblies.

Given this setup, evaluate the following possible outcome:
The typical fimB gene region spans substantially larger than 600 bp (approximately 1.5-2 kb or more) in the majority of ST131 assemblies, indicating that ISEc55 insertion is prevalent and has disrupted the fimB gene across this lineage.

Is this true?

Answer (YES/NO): YES